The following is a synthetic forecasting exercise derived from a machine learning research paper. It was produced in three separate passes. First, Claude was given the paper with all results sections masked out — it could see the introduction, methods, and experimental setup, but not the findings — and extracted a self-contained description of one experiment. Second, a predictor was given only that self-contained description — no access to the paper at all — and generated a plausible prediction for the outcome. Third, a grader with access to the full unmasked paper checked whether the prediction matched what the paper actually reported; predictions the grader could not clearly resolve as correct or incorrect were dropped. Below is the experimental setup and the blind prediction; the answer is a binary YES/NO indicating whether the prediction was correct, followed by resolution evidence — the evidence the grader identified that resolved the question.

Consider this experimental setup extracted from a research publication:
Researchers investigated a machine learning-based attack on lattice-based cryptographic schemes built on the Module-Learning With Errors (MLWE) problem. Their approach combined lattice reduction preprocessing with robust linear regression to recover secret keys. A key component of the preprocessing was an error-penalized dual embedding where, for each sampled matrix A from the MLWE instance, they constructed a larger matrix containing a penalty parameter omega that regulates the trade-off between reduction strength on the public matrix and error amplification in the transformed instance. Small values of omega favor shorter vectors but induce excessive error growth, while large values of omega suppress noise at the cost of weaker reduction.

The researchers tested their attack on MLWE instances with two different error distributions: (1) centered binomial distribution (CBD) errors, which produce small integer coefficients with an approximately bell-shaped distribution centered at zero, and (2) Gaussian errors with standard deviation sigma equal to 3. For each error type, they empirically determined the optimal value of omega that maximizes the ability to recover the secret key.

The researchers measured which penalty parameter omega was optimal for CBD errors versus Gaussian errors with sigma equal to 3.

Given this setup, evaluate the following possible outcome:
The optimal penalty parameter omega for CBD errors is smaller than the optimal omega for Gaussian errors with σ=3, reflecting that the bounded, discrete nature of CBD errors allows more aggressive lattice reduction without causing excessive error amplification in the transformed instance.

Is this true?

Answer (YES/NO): YES